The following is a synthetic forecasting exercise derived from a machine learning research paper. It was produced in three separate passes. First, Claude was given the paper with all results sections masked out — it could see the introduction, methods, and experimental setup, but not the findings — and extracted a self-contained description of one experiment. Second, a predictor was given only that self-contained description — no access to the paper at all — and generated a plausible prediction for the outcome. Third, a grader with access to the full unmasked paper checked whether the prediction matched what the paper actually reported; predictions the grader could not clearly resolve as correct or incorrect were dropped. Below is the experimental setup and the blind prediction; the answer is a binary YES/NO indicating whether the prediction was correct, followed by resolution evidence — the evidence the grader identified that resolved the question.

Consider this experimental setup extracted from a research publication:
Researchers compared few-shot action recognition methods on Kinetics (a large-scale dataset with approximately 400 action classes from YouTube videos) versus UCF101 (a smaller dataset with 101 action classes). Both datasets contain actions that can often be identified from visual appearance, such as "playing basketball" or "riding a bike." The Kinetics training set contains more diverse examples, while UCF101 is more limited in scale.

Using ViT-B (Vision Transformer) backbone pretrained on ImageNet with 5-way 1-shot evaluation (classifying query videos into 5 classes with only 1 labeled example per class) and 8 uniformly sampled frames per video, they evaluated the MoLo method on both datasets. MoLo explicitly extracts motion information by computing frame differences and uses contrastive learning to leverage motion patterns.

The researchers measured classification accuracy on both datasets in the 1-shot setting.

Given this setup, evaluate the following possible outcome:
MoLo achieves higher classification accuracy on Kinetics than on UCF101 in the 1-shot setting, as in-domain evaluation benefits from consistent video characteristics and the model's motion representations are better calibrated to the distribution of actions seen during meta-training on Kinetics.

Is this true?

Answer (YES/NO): NO